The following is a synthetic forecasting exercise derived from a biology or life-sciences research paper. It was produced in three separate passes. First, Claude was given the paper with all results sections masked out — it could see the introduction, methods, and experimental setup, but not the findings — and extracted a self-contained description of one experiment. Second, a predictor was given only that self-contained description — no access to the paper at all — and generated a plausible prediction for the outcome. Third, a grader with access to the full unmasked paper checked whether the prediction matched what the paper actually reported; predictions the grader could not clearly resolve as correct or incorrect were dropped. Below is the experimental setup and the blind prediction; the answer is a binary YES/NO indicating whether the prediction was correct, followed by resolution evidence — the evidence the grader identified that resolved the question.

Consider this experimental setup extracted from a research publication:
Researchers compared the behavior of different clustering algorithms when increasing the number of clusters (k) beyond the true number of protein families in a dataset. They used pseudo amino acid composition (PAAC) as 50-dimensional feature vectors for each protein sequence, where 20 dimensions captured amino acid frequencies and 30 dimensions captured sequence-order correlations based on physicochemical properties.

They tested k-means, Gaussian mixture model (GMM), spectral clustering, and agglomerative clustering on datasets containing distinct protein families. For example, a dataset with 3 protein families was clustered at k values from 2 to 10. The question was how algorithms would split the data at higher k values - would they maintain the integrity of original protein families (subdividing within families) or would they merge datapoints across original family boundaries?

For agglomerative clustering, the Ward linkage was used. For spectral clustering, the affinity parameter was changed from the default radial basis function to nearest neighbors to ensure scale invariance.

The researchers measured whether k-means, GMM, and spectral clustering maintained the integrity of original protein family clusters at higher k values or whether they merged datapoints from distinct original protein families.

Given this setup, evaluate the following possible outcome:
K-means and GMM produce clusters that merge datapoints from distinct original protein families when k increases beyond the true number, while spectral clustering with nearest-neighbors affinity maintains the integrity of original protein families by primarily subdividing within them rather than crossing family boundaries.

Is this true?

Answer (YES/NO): NO